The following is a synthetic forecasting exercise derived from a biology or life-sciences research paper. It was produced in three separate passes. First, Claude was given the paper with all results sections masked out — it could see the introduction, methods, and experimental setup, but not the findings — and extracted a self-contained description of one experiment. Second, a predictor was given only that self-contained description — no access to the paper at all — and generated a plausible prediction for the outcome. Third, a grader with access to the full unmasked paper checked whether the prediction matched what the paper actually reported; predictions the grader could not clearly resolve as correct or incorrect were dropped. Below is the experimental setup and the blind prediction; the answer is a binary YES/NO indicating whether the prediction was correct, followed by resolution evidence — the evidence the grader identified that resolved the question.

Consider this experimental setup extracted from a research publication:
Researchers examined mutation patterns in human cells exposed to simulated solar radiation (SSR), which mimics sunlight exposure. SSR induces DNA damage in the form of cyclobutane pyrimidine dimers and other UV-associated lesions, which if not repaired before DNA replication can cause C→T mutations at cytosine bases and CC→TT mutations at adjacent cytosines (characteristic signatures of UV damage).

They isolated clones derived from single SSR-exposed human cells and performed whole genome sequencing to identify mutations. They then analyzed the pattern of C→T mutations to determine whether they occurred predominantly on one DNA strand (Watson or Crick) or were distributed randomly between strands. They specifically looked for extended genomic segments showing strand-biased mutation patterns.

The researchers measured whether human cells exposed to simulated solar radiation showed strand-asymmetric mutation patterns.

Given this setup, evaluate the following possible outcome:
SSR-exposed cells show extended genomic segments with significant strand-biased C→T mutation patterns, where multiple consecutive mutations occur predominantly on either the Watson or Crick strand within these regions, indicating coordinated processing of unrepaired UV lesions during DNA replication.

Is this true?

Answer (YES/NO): YES